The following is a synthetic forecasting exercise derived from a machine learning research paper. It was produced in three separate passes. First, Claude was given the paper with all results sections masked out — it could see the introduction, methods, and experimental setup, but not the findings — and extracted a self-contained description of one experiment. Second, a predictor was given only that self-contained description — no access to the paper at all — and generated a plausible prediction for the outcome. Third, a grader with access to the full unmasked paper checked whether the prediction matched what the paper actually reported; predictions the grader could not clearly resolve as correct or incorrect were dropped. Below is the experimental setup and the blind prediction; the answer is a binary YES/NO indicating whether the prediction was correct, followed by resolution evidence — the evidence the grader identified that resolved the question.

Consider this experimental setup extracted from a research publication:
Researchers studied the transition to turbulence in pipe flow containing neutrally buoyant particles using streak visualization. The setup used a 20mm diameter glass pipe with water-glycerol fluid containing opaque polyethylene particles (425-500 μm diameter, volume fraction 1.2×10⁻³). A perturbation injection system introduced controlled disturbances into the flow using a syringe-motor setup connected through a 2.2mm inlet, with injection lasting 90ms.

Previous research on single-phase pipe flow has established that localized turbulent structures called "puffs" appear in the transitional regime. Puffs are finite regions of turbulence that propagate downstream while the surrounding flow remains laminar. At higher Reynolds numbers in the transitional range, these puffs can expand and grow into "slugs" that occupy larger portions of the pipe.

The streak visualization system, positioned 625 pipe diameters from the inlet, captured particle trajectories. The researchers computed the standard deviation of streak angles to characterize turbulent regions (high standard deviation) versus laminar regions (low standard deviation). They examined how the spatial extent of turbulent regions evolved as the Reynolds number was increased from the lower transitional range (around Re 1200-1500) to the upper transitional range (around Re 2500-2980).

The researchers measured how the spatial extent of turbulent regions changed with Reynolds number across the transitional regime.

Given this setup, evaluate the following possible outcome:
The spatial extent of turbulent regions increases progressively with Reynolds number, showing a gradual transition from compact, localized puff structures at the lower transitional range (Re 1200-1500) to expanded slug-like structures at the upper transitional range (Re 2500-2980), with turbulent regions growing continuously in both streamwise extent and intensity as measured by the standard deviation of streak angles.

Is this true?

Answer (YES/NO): NO